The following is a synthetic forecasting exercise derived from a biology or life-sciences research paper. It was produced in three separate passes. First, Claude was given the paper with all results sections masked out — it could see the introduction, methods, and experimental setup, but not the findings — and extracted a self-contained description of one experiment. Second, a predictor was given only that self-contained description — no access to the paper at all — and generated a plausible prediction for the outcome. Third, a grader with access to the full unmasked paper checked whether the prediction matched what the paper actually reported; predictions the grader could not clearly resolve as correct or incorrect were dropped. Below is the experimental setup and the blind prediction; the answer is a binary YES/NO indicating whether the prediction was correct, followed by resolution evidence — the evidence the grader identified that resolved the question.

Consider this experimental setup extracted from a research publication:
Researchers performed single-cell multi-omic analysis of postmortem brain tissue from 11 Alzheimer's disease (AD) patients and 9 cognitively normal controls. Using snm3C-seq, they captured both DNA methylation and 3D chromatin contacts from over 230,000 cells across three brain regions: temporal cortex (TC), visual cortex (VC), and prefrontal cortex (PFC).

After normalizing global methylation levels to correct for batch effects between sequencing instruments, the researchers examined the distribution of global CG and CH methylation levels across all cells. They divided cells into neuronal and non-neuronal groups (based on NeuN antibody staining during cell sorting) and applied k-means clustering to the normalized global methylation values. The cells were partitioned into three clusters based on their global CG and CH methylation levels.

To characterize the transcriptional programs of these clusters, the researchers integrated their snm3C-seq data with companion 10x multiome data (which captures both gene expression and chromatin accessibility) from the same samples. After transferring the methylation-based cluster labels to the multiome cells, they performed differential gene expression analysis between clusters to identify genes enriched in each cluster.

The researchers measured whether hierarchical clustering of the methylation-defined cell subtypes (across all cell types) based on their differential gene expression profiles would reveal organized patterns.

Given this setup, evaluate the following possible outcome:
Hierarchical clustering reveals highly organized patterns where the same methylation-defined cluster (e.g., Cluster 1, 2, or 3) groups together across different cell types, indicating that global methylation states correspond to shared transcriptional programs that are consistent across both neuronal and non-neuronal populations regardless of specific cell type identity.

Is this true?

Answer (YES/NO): NO